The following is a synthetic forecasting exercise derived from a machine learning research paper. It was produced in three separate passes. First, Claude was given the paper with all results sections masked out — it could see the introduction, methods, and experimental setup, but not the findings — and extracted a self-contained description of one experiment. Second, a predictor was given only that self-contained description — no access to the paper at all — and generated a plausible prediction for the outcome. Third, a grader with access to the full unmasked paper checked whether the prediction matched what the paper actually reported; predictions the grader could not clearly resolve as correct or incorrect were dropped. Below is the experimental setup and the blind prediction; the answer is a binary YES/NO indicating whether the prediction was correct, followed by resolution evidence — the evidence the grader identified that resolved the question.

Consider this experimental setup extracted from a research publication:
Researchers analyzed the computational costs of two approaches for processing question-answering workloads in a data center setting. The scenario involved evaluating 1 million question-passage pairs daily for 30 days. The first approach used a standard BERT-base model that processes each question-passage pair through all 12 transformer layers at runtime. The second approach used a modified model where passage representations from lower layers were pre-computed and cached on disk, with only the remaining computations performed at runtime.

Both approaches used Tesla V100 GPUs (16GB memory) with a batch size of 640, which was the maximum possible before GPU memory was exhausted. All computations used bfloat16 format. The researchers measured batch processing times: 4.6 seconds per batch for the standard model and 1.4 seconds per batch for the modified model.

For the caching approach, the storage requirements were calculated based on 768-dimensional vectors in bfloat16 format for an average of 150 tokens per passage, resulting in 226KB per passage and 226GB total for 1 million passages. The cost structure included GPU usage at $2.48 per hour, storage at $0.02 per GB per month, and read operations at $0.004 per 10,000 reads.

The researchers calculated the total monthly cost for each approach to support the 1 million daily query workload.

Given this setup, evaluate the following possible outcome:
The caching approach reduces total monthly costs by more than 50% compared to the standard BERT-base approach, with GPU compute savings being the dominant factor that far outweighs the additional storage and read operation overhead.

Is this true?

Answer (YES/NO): YES